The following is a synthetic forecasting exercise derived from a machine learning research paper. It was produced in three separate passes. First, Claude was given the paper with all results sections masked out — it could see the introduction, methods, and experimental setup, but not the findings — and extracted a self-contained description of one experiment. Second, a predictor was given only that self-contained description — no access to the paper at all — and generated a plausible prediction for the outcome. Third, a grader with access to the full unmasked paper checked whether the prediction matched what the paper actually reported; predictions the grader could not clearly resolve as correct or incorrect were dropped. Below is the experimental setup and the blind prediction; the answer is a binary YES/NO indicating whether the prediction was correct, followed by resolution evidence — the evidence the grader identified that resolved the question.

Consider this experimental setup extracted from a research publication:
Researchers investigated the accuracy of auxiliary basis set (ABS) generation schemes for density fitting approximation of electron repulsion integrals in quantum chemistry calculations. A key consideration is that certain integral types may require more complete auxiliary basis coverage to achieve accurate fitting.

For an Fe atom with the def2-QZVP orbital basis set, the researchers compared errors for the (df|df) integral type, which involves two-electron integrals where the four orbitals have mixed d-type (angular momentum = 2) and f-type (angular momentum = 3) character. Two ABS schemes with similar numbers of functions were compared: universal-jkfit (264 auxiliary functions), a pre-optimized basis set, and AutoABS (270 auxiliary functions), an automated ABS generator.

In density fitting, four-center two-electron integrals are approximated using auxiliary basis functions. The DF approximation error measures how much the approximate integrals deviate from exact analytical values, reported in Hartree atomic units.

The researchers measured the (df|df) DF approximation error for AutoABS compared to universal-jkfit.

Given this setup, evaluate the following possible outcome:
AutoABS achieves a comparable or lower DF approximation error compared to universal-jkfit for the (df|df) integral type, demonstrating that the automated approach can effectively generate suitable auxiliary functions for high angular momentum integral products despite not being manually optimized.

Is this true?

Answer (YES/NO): NO